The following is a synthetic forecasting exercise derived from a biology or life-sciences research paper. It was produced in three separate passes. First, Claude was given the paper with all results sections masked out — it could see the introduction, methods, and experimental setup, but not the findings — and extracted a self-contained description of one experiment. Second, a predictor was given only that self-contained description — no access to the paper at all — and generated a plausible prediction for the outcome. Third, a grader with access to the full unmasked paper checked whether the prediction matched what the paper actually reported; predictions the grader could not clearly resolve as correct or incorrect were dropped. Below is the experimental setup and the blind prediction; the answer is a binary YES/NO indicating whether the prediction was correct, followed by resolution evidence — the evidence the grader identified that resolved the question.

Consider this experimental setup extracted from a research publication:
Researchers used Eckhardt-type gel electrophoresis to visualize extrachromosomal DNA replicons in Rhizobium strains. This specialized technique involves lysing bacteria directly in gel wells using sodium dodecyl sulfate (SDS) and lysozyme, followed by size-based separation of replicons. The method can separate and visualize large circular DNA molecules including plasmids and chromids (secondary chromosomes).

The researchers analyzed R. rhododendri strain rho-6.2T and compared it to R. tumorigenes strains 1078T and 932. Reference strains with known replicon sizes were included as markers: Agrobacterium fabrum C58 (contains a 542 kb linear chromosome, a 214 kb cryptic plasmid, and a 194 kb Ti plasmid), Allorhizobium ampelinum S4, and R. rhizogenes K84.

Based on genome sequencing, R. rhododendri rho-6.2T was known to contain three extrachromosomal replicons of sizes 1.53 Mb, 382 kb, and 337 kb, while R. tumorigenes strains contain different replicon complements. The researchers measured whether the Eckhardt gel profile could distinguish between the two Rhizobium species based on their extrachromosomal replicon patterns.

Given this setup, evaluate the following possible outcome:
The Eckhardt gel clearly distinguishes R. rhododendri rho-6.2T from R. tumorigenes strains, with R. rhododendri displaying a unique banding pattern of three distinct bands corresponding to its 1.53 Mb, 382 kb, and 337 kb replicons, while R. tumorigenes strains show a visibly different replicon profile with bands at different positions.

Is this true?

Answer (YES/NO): NO